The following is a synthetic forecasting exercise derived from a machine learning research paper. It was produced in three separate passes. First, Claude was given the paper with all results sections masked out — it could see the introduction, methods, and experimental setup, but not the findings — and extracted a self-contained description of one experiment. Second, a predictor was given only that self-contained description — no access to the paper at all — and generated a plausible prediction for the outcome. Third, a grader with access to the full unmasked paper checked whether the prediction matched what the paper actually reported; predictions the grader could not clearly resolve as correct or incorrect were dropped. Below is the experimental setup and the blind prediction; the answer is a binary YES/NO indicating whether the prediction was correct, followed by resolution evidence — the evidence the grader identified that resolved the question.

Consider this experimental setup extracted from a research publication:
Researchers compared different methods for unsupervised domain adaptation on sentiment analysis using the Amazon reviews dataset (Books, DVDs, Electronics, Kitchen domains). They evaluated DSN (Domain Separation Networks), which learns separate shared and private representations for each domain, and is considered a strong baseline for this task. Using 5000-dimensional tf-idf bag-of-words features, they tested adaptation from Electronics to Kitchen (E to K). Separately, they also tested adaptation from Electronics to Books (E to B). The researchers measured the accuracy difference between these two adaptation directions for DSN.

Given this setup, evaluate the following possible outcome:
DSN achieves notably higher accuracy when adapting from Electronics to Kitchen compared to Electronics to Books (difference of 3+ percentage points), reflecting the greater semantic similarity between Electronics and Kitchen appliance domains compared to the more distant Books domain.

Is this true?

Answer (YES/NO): YES